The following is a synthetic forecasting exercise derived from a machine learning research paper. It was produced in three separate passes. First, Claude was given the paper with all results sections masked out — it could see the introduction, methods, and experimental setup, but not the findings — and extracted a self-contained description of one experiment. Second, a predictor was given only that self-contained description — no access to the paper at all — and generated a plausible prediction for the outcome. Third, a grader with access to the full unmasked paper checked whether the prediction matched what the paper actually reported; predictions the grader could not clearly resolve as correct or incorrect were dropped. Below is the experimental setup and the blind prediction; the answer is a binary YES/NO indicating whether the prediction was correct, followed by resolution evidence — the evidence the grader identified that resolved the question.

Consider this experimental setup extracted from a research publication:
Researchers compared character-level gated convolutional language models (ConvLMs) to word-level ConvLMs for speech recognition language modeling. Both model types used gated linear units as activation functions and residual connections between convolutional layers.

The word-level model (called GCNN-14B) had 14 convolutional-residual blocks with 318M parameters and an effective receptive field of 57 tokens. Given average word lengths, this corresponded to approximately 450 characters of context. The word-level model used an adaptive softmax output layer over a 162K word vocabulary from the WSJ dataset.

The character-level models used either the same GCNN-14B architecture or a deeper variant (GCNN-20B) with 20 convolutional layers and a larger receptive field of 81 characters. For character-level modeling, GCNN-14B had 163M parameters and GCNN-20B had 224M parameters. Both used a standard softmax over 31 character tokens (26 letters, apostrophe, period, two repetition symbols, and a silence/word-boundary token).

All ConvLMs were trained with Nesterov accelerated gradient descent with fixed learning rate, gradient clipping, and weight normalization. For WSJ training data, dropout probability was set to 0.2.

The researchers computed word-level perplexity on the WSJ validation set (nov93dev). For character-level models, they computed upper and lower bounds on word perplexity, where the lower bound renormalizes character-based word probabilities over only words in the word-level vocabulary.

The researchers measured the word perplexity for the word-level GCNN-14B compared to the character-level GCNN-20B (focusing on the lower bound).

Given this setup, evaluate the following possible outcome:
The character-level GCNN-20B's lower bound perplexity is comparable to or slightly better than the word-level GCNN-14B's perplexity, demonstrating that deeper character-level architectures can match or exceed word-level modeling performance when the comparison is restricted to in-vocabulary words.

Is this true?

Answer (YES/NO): YES